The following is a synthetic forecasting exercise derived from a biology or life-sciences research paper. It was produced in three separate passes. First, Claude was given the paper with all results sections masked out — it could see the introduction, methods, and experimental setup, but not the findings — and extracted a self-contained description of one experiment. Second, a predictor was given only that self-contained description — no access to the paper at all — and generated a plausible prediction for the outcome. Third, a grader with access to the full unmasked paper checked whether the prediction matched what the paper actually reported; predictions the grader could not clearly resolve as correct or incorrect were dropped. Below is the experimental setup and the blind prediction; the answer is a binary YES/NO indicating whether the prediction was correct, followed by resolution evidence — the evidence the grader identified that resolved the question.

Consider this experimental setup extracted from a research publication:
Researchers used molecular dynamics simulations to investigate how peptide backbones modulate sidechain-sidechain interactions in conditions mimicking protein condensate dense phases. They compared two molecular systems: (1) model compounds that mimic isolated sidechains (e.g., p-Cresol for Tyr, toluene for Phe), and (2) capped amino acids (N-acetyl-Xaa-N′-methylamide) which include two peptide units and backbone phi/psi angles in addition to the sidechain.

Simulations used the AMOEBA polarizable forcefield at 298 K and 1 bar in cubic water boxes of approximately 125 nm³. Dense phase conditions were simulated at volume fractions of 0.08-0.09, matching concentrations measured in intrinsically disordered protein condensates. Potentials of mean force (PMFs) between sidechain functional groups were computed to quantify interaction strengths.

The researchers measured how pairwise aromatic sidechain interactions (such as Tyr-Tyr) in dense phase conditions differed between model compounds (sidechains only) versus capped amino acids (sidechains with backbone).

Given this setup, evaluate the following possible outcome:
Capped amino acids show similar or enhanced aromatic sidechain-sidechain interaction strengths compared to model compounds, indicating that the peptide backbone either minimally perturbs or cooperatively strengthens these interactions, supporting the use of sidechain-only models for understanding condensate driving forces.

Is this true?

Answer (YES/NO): NO